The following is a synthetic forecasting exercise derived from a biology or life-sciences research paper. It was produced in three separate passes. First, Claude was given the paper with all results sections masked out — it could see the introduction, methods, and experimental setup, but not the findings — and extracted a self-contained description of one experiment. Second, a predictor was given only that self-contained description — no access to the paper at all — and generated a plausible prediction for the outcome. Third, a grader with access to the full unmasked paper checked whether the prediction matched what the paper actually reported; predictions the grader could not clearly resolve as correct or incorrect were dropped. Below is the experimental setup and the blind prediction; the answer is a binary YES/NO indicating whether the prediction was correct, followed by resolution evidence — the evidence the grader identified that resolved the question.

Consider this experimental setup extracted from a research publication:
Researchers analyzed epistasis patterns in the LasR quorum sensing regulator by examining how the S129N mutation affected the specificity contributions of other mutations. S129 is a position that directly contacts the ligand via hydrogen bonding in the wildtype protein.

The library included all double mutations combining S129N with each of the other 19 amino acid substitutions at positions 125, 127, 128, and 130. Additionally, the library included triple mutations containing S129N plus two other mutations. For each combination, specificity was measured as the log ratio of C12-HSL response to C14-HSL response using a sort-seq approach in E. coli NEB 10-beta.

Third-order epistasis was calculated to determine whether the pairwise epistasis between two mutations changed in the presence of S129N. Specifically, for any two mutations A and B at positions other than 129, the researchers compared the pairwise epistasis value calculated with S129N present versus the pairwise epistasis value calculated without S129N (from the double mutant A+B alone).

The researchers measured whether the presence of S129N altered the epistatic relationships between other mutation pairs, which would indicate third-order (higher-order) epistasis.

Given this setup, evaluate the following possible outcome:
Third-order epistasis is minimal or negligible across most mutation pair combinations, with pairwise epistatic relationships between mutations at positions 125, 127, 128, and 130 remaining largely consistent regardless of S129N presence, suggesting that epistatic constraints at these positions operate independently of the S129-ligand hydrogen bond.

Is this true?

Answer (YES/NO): NO